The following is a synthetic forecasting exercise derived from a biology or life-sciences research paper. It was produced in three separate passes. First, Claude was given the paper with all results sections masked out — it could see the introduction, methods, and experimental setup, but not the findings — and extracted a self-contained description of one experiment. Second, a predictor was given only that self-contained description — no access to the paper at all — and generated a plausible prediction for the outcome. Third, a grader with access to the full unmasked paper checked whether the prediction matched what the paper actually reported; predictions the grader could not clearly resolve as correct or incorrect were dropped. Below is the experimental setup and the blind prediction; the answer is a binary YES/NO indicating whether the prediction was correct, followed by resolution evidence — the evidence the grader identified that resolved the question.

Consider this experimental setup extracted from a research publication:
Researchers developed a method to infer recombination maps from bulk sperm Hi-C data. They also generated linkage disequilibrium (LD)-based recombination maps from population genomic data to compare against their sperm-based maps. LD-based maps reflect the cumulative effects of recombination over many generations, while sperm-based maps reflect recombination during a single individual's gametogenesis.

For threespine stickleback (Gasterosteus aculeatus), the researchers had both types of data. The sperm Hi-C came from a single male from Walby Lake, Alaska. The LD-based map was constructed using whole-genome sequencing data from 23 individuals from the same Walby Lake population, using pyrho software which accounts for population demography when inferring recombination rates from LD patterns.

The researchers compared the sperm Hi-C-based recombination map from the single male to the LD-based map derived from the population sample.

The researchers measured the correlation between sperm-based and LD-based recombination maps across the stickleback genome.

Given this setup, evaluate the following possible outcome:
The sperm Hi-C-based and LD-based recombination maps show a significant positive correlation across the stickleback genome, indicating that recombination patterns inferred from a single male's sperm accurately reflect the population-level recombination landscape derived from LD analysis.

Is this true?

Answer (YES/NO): YES